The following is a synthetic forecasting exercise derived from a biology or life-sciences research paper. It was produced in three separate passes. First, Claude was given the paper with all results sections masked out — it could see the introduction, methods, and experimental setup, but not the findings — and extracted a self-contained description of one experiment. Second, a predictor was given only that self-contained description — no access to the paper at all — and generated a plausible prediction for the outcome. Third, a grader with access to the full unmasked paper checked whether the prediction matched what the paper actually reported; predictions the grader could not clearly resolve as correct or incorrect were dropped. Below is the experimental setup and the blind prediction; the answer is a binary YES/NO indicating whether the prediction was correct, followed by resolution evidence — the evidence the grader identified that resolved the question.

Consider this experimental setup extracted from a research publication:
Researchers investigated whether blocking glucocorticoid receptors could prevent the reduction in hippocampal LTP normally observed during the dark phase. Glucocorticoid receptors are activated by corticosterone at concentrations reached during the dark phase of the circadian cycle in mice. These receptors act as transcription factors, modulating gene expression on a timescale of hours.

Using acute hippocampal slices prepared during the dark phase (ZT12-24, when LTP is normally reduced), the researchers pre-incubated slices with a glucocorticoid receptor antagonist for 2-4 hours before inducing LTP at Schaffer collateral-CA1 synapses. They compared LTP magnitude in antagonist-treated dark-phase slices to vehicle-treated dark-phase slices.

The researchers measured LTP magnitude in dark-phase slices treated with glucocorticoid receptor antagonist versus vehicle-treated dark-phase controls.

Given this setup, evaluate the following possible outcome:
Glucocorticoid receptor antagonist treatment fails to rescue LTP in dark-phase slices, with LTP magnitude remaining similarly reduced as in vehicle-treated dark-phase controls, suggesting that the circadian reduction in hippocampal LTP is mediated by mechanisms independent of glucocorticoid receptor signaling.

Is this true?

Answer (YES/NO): NO